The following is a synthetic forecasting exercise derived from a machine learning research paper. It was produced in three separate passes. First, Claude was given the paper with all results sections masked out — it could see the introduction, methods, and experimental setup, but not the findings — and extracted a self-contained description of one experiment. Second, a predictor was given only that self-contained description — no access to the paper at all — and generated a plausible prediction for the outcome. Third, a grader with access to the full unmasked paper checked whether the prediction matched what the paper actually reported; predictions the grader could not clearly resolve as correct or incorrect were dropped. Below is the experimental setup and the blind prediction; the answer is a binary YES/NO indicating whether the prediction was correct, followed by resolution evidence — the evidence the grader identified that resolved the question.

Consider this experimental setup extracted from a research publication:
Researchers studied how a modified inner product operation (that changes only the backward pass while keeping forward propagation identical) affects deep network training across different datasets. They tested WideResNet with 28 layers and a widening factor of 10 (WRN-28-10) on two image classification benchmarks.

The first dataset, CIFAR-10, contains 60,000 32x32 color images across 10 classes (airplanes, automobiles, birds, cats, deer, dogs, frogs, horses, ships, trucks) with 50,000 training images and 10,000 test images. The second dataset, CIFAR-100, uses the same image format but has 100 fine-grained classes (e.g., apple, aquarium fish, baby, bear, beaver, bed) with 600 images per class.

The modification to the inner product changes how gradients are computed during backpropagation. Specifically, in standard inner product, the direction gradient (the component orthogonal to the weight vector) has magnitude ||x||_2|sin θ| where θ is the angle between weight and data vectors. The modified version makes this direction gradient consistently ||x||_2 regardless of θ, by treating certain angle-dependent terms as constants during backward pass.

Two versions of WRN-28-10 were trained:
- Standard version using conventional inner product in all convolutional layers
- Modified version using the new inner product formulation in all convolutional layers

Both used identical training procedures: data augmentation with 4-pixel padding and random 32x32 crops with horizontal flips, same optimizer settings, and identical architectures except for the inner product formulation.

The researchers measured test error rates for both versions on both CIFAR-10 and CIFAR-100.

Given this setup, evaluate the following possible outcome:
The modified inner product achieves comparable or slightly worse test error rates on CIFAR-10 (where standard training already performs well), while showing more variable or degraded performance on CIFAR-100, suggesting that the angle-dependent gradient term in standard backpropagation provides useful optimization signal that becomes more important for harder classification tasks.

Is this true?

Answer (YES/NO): NO